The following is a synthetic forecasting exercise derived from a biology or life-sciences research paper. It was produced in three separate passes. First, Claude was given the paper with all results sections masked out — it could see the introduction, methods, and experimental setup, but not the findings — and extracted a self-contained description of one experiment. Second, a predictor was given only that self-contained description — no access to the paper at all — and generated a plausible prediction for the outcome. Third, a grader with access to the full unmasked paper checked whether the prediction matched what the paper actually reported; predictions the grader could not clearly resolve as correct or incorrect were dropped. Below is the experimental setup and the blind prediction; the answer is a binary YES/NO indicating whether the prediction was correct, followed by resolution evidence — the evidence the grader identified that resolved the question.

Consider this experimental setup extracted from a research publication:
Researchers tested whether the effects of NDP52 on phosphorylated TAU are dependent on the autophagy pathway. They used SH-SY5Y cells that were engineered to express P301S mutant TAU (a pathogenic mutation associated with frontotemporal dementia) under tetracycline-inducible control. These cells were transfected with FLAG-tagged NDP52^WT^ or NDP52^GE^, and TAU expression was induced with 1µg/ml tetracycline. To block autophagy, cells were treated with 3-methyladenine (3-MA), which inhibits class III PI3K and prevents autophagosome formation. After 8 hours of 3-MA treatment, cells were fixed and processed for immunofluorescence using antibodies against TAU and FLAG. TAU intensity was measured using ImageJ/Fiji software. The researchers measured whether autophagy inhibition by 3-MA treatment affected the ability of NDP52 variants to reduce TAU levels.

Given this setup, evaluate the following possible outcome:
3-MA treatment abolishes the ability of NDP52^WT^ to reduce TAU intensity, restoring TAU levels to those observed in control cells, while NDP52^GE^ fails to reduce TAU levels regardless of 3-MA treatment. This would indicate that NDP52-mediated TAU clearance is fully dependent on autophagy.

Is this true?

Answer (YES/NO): NO